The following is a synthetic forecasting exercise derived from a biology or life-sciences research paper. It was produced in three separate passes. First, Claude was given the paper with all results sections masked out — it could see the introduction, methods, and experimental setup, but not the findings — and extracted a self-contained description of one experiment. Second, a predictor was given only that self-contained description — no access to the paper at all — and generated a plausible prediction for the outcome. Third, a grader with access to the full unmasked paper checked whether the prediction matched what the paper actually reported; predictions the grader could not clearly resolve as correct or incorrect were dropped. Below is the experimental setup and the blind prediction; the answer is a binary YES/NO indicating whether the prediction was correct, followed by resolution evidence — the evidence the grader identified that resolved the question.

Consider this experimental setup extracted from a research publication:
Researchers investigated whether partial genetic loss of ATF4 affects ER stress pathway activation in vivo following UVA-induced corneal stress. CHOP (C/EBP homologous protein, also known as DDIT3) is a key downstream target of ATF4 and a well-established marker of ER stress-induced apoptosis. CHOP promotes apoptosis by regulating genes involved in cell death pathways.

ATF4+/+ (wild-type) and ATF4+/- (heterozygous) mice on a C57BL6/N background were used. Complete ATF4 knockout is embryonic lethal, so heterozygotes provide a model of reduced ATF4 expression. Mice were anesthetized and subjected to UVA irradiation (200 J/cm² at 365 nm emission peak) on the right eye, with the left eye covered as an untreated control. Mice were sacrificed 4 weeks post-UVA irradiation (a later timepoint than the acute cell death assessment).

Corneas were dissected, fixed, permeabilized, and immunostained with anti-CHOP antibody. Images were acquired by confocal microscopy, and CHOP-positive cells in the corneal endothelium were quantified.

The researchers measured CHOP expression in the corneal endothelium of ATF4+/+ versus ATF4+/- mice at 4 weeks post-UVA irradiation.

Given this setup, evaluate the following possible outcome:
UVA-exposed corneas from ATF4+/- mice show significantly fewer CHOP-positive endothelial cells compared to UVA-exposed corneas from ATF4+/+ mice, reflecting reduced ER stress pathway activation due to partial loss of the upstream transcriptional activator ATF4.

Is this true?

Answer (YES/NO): YES